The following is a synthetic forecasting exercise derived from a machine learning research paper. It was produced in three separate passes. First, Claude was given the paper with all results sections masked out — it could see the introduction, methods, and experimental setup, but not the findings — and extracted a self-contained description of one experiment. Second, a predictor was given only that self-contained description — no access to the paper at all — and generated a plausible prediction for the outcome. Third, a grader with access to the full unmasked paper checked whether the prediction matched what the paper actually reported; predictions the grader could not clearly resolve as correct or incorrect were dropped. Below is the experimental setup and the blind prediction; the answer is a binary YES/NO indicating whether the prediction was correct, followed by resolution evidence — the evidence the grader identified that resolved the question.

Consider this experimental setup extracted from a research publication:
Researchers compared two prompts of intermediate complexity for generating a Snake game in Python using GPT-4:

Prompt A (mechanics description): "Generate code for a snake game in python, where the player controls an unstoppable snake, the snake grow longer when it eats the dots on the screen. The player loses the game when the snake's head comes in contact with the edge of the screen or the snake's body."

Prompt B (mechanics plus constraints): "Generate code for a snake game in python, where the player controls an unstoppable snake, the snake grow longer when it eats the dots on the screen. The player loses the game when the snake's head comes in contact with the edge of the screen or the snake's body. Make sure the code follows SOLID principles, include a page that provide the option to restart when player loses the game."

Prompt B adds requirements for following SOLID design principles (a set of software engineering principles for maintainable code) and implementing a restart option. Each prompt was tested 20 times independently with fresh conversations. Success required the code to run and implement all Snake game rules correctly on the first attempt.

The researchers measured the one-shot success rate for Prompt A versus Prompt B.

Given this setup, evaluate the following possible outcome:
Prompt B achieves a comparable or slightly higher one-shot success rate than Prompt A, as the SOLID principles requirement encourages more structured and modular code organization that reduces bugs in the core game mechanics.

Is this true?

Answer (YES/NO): NO